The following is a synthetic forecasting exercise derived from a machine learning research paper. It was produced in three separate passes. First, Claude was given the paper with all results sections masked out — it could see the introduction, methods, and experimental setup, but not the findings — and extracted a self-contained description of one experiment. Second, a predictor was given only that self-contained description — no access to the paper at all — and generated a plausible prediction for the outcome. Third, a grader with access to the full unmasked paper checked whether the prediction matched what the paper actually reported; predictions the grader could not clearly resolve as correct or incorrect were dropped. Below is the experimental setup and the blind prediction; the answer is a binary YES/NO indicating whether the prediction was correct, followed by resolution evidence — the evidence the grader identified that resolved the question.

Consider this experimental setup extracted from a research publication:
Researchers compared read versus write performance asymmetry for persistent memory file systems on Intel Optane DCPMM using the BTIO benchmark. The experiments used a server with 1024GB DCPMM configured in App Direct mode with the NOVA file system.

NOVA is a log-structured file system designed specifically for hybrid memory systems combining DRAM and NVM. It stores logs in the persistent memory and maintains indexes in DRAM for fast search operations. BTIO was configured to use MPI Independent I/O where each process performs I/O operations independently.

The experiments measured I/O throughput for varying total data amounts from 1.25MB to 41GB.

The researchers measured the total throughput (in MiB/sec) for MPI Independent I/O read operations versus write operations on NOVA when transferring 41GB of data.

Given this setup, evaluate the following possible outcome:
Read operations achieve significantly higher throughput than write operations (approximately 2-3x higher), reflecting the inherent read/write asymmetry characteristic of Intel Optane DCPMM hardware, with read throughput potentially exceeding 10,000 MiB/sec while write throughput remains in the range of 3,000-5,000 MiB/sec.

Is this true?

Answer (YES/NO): NO